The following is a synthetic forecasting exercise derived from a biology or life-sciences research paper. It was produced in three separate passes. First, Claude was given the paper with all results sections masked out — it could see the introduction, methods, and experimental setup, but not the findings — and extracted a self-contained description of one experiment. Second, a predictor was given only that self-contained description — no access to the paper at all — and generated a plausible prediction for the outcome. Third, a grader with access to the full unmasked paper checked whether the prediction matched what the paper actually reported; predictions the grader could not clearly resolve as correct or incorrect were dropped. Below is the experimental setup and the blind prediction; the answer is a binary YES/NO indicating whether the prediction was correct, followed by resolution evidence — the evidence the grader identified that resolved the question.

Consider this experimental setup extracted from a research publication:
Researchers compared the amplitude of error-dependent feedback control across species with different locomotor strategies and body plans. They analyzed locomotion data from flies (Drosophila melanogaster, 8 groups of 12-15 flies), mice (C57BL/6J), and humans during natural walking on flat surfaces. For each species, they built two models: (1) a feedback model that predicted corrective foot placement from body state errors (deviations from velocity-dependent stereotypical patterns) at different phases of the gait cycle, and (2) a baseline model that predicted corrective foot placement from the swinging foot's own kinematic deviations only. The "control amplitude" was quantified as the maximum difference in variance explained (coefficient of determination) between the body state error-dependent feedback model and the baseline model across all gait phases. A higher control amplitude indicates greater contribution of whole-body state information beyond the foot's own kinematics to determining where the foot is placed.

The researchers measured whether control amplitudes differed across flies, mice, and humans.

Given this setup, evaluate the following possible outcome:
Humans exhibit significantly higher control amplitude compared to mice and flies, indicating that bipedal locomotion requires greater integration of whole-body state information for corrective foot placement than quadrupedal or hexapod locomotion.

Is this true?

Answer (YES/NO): YES